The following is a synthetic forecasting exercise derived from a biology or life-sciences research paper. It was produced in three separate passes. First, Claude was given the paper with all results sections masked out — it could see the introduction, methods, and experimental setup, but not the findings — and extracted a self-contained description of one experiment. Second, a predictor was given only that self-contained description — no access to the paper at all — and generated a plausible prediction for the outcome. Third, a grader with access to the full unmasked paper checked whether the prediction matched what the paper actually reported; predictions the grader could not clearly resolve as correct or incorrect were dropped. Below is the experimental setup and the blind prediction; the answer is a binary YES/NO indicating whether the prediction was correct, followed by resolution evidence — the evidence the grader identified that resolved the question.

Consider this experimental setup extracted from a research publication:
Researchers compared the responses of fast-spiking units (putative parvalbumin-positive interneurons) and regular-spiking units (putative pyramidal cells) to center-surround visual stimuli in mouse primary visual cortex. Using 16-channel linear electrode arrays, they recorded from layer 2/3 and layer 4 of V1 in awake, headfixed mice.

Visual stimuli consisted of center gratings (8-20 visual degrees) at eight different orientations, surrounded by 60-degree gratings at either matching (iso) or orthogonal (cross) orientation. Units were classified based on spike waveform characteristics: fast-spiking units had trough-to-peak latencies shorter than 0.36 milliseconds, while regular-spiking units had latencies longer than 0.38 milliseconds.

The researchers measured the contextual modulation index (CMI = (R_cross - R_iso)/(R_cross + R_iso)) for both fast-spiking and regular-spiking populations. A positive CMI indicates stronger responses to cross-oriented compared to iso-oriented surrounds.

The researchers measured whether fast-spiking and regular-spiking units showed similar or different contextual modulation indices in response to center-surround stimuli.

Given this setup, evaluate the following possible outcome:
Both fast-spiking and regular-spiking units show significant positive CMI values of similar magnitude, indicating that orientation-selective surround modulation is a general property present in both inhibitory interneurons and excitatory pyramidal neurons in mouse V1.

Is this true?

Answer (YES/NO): YES